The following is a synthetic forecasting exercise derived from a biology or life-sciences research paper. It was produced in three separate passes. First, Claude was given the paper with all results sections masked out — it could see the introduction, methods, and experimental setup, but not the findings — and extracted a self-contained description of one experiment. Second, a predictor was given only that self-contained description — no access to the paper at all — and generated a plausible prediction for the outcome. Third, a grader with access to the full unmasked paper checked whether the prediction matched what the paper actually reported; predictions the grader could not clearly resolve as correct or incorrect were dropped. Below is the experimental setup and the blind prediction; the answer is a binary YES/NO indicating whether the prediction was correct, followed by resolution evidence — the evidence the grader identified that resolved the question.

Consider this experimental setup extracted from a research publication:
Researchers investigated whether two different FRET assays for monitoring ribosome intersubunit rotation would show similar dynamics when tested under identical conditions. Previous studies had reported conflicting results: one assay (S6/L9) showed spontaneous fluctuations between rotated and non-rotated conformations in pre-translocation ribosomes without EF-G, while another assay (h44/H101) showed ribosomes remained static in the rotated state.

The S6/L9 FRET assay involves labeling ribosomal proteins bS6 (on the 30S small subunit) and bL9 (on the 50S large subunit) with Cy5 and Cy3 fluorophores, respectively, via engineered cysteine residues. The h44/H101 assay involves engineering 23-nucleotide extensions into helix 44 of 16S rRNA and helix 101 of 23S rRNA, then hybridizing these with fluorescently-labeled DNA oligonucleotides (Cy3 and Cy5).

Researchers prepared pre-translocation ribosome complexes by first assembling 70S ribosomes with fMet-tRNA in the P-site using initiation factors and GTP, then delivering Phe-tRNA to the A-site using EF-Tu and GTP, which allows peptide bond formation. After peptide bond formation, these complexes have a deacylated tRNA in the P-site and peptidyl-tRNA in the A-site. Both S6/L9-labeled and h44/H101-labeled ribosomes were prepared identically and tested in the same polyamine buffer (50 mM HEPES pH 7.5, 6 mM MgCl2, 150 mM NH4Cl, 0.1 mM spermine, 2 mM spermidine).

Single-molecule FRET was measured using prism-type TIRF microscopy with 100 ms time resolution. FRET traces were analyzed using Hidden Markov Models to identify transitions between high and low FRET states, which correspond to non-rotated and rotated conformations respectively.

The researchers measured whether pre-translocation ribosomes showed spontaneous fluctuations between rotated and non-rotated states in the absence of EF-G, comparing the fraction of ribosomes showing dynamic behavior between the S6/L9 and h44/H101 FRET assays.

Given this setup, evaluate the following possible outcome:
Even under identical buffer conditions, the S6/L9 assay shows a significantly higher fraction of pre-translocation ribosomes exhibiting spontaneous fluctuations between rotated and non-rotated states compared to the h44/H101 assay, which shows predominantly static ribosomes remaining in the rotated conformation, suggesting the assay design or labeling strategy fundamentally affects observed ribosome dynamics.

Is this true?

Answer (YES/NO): NO